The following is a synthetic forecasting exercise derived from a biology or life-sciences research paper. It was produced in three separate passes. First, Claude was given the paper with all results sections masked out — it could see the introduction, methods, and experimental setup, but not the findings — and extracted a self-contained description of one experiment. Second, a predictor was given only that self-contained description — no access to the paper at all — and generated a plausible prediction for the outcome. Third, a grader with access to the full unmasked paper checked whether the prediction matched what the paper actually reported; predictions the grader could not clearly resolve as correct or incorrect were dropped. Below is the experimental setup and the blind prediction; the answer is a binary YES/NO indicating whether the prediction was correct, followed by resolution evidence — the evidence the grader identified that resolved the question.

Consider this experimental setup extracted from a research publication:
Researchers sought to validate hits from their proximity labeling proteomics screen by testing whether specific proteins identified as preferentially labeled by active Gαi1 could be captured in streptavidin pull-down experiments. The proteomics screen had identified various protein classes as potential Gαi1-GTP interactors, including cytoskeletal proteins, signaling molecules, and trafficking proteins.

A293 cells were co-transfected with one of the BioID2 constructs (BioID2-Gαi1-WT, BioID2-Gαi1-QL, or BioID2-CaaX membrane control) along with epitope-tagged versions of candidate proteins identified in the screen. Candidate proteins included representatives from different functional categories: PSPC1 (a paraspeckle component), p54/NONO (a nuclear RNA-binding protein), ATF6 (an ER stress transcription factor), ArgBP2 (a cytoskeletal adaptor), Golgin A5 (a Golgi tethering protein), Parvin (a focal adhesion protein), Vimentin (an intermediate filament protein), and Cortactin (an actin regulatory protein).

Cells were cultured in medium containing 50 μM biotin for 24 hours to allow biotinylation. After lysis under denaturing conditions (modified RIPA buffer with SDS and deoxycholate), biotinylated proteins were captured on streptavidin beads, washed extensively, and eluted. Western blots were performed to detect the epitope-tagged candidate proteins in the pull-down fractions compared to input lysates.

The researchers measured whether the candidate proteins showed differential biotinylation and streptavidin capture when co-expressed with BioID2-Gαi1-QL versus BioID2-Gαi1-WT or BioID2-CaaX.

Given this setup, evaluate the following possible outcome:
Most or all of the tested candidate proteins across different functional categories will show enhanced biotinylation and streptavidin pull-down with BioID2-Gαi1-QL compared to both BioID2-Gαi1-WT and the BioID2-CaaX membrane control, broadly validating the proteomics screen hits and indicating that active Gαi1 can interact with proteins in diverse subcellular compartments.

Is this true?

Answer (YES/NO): YES